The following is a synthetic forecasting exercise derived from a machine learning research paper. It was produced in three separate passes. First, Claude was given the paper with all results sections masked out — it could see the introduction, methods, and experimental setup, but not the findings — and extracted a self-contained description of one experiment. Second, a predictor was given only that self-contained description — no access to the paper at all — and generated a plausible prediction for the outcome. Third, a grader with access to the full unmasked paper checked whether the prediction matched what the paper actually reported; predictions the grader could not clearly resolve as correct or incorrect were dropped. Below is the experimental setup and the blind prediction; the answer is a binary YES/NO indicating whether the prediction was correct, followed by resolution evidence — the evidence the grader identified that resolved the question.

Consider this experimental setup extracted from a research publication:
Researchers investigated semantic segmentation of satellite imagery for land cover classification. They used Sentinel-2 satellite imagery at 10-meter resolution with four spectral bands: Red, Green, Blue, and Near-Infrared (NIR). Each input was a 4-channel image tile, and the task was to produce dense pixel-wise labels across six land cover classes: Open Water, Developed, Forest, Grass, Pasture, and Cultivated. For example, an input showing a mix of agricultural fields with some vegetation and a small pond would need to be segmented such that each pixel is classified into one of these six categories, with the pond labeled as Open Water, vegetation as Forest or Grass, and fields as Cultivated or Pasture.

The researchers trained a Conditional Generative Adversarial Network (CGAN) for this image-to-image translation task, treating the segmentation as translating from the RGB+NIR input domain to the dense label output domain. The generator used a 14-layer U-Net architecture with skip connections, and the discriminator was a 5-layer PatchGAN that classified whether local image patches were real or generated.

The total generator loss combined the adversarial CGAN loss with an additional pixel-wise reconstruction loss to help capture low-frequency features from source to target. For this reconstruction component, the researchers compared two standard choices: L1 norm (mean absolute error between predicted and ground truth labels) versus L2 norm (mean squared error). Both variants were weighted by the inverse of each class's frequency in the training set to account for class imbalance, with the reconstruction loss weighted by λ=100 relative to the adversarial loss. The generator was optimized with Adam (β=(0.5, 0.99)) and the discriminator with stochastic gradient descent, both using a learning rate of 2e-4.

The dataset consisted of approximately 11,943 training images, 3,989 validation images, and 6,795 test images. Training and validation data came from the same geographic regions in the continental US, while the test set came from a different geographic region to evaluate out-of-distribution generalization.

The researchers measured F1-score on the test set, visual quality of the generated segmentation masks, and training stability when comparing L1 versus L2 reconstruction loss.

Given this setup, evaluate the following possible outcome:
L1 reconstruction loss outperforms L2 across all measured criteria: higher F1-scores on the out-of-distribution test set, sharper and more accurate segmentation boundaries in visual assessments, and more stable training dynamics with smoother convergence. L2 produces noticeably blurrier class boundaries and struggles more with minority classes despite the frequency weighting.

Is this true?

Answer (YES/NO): NO